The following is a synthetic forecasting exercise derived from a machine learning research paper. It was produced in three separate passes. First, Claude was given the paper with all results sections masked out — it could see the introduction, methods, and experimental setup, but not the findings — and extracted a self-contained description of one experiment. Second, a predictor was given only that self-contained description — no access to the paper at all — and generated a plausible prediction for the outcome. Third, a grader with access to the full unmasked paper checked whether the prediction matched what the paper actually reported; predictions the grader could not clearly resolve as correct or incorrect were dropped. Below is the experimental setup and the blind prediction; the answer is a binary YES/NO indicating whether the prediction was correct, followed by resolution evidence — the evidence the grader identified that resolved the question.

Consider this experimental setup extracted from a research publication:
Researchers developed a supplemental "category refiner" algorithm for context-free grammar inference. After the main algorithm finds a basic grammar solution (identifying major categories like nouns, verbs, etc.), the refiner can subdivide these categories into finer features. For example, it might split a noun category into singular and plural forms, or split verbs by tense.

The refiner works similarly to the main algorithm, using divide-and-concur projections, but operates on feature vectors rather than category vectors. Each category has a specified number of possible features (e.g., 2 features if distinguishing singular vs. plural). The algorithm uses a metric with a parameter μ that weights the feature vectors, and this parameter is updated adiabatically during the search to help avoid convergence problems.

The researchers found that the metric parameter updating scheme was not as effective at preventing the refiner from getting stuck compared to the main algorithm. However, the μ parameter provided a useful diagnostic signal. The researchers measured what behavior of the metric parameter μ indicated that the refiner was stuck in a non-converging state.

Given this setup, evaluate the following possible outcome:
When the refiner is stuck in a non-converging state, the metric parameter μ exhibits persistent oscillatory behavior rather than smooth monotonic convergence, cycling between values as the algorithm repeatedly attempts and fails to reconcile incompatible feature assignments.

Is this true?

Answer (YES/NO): NO